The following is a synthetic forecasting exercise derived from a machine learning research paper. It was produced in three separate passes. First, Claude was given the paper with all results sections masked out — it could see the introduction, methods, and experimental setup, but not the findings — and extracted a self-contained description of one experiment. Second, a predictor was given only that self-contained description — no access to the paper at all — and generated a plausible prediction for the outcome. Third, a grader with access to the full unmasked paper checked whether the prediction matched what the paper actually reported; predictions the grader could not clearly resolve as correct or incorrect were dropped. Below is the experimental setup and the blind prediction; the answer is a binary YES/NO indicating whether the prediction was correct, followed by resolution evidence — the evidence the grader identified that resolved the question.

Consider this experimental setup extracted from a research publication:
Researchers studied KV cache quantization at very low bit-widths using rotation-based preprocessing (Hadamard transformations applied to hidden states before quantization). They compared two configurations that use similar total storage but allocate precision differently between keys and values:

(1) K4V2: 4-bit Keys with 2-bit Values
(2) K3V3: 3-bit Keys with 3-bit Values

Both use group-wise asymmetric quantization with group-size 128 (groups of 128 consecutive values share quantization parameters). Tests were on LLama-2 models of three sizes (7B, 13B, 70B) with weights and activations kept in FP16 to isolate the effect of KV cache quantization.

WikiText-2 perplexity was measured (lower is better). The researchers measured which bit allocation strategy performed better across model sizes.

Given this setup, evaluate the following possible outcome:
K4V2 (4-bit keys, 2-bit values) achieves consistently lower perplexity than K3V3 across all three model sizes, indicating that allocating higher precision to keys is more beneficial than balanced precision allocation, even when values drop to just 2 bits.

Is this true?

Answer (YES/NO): NO